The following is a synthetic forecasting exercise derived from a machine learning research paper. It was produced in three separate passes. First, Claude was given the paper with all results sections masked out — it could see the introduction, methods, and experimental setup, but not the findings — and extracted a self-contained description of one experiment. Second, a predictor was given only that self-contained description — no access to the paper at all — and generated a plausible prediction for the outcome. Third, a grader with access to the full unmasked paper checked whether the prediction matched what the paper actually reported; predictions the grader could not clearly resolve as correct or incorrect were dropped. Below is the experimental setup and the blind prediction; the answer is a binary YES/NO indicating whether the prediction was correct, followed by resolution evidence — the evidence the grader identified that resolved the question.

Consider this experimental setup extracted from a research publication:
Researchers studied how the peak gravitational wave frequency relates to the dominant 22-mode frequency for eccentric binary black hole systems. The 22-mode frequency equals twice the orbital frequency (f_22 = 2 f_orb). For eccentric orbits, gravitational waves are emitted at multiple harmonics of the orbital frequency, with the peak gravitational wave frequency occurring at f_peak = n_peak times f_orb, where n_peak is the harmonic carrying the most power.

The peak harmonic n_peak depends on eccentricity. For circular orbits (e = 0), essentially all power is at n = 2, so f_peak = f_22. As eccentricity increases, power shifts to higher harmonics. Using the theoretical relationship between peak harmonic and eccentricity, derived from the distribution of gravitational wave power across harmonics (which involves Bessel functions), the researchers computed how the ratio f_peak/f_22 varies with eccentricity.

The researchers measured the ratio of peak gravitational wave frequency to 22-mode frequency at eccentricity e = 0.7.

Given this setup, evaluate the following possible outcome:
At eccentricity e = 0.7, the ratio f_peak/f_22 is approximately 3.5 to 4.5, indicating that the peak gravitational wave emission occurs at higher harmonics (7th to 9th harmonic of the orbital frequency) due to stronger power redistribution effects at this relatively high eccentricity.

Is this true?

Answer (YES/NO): NO